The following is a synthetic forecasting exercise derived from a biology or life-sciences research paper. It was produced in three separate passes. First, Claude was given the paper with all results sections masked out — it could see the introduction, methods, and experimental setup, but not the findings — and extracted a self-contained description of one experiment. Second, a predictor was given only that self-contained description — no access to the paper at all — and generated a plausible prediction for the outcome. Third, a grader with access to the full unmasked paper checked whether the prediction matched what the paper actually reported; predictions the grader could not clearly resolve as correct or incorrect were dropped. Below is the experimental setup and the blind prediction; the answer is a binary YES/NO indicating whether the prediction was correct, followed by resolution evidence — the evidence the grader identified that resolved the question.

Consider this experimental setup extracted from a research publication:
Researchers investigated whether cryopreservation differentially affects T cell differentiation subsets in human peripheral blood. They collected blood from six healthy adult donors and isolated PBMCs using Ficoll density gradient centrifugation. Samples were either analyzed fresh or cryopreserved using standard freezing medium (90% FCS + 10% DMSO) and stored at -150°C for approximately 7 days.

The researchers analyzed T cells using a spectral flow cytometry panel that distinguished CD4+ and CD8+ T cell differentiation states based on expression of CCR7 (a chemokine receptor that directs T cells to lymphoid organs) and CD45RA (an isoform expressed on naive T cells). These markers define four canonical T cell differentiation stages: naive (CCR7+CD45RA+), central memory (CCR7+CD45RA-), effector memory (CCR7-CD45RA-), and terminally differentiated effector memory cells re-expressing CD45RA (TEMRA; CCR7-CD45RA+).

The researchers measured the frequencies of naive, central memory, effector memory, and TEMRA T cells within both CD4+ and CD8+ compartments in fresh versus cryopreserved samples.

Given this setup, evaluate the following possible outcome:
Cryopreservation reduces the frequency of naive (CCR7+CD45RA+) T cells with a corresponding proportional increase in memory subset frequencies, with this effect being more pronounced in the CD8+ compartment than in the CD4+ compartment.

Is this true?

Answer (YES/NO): NO